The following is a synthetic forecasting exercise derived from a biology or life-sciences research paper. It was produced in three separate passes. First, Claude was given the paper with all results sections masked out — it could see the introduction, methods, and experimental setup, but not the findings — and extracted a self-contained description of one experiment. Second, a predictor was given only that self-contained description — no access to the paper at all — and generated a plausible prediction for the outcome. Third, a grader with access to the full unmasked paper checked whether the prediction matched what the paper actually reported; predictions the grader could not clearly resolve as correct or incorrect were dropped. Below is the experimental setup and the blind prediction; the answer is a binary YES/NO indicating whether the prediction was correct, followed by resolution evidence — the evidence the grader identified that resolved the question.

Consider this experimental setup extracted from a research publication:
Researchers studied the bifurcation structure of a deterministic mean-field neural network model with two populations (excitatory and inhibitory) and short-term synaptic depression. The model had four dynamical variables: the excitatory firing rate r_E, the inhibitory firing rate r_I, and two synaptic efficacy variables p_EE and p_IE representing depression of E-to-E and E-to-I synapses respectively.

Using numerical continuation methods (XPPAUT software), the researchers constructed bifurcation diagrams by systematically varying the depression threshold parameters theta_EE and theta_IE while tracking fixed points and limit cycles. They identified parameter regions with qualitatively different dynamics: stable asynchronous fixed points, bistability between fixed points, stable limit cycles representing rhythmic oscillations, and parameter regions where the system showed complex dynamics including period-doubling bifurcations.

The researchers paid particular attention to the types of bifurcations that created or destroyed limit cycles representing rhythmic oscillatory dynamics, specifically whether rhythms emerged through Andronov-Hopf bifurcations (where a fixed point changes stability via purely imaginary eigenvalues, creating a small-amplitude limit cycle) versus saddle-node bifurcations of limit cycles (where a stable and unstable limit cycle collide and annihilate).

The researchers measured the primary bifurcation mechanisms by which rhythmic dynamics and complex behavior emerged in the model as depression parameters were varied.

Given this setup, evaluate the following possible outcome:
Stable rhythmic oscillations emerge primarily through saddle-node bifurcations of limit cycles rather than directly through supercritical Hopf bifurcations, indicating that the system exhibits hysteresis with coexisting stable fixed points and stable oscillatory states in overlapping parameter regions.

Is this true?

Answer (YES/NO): NO